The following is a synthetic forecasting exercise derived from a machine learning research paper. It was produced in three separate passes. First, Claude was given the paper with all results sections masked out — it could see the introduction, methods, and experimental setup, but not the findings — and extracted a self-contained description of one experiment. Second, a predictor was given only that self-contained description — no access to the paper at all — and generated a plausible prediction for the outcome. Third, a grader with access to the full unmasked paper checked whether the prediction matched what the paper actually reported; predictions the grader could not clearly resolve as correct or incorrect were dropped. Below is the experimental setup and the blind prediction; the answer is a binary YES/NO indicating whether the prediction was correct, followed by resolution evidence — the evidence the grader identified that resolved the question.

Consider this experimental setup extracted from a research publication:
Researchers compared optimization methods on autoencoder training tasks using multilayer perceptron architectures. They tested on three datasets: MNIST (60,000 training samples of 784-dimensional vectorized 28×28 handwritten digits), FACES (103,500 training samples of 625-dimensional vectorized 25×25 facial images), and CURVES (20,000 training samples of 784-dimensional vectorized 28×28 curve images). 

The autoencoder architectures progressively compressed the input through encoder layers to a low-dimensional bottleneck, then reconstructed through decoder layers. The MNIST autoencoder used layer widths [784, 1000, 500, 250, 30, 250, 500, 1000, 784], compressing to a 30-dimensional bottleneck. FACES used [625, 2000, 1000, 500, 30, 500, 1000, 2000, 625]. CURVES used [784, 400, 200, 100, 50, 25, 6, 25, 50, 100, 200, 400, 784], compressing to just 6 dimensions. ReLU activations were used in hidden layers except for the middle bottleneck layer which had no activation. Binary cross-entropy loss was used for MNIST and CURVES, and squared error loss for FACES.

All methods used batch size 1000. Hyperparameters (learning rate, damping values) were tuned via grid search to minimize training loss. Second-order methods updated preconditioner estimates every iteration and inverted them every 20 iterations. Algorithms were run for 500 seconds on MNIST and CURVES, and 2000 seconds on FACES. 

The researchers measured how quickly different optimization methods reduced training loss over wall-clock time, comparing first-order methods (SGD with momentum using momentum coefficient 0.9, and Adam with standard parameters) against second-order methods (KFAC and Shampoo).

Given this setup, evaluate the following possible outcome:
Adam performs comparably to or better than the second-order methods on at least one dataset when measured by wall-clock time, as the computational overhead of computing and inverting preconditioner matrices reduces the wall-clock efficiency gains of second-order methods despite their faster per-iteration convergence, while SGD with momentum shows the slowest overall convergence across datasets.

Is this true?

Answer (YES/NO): NO